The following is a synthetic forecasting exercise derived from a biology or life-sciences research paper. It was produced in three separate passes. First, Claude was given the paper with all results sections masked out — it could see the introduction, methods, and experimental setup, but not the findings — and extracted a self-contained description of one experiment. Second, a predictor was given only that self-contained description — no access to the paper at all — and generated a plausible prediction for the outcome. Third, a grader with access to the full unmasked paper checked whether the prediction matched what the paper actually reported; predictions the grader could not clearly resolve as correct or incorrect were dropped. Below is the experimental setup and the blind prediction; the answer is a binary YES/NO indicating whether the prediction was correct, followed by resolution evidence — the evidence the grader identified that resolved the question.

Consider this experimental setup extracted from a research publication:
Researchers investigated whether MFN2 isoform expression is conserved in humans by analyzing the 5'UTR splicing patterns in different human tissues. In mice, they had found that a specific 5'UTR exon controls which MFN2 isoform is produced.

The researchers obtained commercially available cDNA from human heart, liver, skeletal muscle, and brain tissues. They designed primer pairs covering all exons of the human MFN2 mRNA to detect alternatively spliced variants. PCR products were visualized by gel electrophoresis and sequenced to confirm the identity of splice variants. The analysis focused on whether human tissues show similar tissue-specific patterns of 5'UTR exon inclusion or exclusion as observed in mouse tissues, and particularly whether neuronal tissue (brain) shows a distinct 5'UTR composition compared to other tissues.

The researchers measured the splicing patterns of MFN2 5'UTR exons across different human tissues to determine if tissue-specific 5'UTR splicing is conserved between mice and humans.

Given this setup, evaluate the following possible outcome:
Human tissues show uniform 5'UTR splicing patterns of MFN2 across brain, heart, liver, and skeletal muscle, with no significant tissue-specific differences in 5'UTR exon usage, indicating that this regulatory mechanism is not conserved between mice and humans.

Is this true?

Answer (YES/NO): NO